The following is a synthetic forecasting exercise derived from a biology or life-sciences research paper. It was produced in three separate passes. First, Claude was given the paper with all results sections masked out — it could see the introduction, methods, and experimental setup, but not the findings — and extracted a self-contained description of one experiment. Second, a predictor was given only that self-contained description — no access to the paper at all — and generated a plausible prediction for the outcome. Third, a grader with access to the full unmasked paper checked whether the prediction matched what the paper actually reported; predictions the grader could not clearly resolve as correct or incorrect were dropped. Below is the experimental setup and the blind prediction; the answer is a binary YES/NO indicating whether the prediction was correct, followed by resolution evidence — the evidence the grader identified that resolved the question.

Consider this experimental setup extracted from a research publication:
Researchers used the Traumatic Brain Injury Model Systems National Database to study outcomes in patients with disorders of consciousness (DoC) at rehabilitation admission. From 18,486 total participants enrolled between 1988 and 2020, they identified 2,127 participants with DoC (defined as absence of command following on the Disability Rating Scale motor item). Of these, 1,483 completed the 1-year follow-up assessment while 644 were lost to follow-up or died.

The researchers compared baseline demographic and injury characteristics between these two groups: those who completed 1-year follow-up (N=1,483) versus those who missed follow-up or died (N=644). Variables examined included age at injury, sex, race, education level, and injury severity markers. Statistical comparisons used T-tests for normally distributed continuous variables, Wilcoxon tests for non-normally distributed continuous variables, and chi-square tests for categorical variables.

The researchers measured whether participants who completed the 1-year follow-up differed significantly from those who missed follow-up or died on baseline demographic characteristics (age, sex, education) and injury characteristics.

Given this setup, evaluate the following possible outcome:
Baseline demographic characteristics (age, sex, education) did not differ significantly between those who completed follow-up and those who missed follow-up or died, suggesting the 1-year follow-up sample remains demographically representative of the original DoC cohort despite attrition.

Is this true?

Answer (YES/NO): NO